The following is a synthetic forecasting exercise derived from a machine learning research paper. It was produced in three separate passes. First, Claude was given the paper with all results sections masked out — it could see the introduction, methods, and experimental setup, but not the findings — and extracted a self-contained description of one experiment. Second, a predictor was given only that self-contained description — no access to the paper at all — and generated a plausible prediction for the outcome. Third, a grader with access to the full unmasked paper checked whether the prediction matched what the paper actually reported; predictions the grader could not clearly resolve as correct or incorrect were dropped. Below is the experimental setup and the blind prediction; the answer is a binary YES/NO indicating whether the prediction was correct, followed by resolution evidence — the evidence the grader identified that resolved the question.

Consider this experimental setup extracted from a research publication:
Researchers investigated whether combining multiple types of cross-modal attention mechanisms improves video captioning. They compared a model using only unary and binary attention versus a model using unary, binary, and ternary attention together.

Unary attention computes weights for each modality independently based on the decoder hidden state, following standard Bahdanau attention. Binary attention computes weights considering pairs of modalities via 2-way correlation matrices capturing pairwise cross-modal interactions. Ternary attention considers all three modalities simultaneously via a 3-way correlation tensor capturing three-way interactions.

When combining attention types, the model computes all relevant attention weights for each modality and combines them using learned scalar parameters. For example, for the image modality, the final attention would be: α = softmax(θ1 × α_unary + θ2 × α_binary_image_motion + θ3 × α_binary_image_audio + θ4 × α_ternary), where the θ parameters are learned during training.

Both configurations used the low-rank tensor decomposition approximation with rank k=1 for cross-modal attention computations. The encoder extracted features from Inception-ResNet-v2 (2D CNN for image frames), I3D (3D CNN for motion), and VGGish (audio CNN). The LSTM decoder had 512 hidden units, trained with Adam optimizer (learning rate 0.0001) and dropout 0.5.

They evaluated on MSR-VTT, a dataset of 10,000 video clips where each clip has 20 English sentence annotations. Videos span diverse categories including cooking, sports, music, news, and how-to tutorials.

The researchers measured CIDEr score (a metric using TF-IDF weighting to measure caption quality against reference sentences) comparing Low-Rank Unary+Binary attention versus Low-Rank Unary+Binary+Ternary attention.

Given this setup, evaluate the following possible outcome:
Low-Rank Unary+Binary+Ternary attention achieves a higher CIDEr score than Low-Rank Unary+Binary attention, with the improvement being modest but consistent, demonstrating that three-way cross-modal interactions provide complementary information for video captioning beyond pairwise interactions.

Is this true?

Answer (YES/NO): YES